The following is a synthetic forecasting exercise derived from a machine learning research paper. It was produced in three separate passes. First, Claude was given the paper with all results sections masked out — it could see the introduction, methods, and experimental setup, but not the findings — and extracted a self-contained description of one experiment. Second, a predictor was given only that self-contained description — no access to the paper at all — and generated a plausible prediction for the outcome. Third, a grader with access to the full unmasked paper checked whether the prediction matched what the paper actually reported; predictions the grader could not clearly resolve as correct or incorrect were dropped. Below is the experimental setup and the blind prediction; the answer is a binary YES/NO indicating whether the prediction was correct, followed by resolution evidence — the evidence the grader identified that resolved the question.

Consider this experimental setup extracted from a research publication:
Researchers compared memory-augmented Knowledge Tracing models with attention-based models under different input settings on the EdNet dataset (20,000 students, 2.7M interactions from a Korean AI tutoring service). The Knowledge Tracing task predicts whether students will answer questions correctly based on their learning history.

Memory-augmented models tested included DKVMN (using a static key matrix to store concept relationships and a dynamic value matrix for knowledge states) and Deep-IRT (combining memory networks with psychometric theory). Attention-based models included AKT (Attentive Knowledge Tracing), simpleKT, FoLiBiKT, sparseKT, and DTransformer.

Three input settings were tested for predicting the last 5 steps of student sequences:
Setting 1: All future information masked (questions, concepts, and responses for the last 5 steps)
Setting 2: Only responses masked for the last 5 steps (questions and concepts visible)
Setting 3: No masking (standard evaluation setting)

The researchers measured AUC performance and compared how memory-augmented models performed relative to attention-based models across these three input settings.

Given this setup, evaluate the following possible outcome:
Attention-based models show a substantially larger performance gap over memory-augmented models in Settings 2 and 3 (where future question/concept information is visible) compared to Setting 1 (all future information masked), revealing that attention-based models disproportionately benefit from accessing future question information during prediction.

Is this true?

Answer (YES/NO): YES